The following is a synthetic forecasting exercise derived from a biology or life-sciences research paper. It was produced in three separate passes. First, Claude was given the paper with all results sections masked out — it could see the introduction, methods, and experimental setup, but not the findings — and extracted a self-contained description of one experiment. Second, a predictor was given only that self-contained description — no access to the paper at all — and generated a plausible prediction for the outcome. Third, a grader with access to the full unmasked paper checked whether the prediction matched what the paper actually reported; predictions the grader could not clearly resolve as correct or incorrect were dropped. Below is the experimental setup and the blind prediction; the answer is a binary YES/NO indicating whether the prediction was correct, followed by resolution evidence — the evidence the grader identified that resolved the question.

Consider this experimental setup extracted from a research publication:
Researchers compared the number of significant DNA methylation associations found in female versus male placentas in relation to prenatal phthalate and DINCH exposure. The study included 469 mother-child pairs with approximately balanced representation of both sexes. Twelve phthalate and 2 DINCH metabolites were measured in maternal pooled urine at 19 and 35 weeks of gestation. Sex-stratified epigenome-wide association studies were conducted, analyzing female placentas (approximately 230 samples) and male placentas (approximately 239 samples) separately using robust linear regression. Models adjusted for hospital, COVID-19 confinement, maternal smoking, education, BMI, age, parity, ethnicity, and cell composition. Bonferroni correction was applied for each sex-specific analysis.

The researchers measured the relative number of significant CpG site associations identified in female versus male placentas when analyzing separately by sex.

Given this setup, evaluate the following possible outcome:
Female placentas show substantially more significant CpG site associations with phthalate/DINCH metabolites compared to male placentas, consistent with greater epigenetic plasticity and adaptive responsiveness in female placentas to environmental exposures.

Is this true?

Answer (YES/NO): NO